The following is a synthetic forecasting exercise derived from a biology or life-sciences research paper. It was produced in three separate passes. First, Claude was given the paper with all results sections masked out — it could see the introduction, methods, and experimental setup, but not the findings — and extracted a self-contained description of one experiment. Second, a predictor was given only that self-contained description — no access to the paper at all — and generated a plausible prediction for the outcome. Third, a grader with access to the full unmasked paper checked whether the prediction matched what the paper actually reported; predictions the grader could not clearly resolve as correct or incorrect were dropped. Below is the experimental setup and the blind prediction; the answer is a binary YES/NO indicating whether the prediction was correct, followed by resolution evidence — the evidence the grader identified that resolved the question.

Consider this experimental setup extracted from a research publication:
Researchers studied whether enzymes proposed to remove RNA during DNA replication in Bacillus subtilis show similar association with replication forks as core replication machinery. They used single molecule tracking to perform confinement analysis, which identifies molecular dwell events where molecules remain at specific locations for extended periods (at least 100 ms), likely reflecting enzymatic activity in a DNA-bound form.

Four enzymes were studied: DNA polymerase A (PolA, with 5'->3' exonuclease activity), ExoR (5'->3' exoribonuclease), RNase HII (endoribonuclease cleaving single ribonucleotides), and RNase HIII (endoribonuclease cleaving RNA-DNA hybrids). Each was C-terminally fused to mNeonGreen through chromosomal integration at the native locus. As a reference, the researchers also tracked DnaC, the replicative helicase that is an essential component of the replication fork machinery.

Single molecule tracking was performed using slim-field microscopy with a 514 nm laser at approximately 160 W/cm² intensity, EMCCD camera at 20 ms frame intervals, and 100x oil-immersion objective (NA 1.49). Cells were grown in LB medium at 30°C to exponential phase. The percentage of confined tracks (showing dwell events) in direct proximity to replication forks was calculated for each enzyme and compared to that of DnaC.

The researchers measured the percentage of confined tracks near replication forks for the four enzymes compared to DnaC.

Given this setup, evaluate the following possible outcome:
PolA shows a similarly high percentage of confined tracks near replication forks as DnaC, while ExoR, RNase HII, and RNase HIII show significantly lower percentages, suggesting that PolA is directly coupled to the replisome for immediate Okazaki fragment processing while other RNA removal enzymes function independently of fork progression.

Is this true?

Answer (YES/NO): NO